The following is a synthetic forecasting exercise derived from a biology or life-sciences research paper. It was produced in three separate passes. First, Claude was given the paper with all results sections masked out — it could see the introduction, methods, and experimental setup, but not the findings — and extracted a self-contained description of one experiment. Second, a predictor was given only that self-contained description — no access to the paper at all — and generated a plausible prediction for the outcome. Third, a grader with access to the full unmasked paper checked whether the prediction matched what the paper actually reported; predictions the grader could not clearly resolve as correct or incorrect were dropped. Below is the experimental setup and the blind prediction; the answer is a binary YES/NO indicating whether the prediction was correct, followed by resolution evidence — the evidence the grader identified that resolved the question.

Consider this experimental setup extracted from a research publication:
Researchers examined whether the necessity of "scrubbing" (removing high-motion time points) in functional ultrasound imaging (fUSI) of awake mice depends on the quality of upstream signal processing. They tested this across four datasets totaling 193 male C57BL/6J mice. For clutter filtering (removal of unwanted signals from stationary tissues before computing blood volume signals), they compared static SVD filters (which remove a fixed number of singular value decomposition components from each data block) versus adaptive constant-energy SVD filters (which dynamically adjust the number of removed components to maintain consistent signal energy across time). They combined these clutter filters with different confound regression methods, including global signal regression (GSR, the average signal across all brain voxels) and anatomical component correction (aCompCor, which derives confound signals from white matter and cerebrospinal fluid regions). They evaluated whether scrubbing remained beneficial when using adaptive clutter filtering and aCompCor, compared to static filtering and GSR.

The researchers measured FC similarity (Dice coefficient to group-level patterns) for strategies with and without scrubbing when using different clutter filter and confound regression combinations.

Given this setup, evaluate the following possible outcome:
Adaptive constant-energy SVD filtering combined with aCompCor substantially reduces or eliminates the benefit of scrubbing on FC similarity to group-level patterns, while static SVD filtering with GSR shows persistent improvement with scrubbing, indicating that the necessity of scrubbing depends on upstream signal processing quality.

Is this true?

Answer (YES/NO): YES